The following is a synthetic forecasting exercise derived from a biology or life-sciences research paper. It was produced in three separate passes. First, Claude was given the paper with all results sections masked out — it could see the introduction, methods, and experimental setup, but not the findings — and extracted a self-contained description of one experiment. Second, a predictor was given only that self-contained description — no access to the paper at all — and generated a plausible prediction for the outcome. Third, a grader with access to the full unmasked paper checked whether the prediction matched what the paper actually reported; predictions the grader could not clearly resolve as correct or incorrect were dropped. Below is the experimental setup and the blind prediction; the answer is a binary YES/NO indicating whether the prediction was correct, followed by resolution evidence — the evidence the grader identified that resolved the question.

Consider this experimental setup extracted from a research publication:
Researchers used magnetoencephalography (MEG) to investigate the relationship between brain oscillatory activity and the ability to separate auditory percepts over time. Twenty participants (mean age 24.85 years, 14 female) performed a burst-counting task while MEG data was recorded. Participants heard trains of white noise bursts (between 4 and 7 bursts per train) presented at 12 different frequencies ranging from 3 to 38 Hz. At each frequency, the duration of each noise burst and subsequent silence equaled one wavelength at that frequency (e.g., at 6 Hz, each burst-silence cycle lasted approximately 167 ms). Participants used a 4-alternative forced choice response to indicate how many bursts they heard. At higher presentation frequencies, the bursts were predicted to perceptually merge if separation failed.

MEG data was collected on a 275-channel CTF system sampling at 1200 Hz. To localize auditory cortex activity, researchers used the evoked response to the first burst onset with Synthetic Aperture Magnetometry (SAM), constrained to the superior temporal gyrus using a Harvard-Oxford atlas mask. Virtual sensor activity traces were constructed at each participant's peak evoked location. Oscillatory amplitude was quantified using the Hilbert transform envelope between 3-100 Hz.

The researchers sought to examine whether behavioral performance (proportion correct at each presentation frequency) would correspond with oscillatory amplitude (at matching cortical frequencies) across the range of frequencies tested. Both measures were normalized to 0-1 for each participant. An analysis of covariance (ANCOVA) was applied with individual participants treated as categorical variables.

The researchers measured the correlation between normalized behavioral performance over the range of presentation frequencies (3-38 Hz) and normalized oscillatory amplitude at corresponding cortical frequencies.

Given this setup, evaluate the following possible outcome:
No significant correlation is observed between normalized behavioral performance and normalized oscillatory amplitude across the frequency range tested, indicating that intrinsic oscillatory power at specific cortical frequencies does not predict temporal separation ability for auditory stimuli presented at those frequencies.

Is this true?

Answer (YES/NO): NO